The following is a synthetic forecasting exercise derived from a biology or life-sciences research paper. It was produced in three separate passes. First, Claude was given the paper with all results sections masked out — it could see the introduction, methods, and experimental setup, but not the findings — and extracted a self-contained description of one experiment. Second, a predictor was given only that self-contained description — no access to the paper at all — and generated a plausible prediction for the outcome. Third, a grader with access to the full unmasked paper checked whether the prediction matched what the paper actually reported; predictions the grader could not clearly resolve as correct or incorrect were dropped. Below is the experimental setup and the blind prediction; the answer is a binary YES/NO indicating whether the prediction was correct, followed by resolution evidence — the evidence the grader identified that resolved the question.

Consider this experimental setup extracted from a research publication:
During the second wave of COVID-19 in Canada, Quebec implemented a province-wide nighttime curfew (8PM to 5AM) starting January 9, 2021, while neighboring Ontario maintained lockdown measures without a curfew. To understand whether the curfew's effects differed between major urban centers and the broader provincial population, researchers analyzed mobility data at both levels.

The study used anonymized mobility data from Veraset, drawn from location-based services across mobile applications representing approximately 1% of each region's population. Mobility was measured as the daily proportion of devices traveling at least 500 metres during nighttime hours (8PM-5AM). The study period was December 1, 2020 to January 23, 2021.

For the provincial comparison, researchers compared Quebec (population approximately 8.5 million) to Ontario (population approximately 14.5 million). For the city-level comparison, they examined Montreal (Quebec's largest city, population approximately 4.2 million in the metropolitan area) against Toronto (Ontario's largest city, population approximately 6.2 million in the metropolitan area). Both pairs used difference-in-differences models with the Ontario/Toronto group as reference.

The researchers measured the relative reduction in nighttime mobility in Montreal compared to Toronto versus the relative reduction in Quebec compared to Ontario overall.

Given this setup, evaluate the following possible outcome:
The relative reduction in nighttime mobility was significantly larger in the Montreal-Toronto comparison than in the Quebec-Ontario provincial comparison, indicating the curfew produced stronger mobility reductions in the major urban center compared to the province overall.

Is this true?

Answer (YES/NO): YES